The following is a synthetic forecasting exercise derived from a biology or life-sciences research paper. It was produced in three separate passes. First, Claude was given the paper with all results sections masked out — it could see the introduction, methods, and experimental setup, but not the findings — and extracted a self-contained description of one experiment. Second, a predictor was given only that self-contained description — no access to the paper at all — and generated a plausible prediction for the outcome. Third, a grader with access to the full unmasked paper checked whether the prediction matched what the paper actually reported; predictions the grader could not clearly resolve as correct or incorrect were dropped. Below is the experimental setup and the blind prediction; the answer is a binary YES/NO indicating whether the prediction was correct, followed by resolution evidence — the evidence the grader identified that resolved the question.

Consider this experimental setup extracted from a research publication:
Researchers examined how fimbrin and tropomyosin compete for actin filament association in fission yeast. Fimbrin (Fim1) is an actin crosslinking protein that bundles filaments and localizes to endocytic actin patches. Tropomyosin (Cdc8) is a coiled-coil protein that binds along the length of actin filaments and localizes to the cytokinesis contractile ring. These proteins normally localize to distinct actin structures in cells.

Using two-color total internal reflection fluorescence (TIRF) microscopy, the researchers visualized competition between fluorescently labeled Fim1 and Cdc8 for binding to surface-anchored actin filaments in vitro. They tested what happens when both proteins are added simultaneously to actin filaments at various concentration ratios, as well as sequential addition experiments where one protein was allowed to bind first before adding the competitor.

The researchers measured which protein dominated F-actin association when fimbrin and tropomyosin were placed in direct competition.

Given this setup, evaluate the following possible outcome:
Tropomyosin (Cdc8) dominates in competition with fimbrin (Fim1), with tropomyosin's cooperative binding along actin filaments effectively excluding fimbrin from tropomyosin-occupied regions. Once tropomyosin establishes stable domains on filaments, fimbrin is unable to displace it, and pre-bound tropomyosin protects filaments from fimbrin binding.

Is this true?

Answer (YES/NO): NO